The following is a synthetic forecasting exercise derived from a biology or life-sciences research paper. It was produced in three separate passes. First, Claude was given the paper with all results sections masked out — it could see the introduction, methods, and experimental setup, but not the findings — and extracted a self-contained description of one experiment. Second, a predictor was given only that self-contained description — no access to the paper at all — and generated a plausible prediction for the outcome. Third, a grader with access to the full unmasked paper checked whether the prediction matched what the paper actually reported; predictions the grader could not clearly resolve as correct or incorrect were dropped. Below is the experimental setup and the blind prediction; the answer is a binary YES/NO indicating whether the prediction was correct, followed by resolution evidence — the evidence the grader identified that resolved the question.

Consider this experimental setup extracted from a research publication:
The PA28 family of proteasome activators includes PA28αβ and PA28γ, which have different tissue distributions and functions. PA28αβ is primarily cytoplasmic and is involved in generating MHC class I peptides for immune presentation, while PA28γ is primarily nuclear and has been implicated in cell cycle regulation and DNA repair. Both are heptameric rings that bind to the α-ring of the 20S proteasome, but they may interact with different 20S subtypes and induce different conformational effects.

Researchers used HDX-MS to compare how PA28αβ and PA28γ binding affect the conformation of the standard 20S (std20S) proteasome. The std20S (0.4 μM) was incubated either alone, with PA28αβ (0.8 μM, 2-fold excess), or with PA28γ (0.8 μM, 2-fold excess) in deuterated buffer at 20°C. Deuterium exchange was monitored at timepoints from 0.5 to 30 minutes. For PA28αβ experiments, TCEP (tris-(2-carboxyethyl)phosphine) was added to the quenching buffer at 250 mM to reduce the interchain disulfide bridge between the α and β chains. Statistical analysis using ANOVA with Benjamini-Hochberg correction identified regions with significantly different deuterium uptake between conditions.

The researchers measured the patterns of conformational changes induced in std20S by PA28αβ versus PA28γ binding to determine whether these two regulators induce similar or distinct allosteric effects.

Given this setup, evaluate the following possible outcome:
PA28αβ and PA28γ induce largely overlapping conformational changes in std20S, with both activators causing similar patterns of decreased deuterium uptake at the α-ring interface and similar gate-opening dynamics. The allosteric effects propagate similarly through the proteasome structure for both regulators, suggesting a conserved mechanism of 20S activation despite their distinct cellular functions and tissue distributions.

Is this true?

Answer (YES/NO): NO